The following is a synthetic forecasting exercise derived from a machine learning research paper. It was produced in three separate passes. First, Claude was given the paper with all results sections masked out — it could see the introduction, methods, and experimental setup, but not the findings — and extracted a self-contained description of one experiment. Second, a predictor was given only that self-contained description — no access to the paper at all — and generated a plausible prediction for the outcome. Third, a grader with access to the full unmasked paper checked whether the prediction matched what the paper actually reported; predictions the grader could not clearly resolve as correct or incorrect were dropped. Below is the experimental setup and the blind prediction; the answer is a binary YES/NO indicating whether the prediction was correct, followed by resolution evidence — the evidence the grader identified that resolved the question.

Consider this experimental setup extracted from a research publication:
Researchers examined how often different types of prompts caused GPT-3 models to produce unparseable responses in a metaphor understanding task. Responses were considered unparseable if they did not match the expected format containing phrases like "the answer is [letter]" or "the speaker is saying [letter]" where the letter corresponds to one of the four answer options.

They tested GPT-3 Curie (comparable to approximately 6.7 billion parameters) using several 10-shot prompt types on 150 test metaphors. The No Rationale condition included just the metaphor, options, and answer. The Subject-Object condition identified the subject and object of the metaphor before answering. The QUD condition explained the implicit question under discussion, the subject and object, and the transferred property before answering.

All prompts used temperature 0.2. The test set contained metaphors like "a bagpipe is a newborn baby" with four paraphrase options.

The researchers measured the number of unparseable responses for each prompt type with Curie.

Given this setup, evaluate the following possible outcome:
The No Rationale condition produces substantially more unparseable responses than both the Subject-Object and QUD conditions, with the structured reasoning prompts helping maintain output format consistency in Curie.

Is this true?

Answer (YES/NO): NO